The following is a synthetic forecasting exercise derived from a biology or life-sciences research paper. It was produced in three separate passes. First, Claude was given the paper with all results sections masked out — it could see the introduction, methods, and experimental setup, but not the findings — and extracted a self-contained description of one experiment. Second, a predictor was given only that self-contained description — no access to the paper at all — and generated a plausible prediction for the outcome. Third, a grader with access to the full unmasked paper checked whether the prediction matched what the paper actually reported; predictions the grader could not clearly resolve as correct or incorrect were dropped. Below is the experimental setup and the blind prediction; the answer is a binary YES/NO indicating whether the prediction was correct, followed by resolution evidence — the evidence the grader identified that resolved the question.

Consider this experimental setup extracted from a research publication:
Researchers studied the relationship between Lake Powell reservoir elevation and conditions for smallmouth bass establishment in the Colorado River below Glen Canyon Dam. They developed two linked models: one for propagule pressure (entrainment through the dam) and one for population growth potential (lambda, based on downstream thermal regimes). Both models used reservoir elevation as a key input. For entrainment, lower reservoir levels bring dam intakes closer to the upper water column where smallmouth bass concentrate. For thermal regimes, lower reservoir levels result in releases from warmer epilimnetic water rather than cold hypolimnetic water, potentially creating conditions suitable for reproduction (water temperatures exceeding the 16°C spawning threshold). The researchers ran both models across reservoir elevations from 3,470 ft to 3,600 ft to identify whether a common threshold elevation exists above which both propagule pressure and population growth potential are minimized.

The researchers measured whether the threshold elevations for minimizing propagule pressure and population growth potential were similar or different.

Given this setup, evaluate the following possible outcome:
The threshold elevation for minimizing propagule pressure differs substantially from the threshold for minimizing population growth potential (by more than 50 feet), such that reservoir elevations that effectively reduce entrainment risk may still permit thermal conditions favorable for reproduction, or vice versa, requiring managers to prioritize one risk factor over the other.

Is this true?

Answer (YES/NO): NO